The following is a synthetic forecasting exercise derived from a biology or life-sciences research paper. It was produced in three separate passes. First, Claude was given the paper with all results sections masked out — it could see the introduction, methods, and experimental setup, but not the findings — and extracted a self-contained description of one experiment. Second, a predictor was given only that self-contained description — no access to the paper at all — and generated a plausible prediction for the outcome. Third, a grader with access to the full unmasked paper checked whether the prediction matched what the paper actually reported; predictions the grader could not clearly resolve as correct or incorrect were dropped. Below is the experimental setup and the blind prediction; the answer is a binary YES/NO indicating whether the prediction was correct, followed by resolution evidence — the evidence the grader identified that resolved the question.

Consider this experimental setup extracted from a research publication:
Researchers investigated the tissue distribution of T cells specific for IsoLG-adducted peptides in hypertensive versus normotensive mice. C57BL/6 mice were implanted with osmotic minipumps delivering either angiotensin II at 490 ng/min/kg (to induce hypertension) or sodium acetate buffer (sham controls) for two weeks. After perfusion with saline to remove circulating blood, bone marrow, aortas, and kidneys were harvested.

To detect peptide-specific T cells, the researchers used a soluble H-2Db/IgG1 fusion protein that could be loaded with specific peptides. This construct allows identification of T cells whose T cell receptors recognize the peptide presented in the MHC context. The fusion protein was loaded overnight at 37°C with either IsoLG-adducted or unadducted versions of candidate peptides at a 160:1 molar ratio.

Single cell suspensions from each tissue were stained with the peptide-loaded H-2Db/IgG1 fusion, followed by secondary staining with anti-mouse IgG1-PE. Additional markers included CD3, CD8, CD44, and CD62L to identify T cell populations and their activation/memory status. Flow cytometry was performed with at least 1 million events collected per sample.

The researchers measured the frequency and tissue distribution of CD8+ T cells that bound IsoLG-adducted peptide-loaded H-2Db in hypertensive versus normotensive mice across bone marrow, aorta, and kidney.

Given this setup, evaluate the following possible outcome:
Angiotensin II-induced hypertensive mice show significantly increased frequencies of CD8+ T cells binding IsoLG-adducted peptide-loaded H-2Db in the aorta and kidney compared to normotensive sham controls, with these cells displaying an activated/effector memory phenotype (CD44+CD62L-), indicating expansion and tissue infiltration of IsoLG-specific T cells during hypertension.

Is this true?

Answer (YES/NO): NO